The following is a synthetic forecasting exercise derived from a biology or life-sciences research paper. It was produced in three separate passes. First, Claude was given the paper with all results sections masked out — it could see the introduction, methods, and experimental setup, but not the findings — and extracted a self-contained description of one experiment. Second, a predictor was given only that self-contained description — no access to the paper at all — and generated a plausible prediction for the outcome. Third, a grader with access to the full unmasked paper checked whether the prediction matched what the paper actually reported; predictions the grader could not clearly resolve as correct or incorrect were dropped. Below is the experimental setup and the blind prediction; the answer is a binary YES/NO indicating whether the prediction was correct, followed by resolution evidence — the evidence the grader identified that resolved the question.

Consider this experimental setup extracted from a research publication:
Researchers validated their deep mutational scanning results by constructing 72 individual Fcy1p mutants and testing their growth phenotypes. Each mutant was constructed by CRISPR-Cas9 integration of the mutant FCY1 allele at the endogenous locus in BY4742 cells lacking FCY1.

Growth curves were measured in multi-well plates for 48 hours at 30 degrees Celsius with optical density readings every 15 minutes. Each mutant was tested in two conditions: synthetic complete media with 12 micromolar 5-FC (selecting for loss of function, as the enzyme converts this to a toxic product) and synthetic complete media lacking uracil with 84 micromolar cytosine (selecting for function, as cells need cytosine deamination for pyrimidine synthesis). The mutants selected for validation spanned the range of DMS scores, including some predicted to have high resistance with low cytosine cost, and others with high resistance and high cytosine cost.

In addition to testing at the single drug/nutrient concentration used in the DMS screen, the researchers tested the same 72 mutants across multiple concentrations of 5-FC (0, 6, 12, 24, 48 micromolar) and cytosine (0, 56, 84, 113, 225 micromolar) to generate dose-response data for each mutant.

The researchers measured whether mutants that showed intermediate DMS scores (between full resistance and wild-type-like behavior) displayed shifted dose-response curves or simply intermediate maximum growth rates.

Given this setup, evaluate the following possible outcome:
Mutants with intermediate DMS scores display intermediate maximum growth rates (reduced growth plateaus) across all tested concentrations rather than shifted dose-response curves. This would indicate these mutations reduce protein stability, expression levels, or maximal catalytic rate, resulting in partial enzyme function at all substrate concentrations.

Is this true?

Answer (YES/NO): NO